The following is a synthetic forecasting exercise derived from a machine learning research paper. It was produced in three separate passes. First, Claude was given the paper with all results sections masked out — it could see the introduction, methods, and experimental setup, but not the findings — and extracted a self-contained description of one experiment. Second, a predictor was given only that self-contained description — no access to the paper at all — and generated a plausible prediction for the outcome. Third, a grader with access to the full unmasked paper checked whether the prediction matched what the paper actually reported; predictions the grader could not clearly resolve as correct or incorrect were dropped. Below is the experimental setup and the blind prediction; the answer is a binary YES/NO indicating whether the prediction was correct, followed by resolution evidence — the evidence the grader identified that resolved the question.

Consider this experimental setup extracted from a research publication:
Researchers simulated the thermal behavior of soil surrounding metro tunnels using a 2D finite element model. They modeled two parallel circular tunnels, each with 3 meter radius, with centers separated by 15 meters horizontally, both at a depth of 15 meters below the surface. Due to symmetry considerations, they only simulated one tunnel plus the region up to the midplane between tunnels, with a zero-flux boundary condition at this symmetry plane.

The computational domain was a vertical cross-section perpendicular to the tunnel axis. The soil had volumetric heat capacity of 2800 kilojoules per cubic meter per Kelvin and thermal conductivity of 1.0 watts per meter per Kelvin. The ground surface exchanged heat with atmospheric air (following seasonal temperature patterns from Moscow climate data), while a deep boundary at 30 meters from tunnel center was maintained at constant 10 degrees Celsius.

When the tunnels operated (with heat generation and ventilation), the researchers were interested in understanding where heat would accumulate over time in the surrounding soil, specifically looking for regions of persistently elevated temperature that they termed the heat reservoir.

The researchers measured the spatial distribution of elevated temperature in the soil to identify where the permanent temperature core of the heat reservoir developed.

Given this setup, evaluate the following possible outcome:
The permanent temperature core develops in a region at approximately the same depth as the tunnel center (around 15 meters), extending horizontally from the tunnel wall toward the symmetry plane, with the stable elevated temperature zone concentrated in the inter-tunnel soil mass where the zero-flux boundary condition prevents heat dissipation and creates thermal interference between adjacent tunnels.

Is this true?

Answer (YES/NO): YES